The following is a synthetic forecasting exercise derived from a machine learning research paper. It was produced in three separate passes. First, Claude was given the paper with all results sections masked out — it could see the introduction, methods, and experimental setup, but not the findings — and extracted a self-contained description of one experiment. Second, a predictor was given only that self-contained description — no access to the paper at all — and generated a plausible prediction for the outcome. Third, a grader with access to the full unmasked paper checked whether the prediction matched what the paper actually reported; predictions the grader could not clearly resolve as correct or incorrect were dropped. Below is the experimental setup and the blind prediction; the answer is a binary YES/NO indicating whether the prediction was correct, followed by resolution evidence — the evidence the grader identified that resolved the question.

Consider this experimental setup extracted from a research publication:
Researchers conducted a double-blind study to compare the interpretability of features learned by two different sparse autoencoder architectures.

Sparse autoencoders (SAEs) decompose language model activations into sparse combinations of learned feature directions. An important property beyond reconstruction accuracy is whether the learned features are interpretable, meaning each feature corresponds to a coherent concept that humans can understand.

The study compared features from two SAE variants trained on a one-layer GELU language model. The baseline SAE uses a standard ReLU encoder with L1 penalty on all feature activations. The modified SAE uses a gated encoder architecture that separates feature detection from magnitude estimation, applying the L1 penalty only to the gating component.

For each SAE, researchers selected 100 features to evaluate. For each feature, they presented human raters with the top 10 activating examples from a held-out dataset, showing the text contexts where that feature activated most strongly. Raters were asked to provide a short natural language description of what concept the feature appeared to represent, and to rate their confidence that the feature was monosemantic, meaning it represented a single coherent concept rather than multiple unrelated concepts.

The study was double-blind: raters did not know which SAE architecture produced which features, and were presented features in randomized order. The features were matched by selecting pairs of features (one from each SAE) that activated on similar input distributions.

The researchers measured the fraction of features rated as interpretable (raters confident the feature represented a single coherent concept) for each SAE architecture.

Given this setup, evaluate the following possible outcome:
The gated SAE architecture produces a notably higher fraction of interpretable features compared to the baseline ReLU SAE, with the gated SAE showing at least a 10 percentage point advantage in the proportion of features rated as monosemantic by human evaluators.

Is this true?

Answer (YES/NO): NO